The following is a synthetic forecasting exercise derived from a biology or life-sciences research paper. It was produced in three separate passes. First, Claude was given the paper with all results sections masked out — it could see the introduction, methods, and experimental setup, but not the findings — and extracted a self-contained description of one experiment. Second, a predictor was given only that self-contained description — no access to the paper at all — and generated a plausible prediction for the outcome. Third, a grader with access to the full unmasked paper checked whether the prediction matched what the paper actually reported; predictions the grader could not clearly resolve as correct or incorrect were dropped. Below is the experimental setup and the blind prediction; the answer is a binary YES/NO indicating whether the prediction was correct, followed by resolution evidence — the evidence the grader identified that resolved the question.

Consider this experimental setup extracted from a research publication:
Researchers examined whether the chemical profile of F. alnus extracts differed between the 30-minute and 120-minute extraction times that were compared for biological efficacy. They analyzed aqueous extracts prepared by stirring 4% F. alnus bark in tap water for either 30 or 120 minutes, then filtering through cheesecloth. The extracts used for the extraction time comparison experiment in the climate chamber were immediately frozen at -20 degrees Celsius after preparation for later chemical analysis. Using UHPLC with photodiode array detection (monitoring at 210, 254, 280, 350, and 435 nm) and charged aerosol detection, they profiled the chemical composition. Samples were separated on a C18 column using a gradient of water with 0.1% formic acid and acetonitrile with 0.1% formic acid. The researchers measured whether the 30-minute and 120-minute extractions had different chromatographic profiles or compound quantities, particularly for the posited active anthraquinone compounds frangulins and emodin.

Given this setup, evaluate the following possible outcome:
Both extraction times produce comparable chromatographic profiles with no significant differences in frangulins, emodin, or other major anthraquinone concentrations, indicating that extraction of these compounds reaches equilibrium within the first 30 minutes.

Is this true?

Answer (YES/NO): NO